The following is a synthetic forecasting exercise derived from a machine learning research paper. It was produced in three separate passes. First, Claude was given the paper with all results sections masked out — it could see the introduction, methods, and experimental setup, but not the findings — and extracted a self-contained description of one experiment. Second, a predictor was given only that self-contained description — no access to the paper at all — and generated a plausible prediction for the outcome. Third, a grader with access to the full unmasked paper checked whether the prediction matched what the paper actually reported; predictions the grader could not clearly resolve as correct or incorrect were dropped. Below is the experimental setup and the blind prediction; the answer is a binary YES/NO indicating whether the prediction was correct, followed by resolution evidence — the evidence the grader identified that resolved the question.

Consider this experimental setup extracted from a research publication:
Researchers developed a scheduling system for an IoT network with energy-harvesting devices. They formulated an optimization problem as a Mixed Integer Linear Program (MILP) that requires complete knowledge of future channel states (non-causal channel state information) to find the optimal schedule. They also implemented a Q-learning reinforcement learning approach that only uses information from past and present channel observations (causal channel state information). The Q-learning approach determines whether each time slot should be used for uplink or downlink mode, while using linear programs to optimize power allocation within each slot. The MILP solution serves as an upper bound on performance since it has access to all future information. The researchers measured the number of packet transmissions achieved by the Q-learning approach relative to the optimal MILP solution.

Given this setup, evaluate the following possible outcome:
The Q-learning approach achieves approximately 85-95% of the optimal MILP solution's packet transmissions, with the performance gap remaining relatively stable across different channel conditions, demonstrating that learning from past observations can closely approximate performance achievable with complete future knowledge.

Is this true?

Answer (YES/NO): YES